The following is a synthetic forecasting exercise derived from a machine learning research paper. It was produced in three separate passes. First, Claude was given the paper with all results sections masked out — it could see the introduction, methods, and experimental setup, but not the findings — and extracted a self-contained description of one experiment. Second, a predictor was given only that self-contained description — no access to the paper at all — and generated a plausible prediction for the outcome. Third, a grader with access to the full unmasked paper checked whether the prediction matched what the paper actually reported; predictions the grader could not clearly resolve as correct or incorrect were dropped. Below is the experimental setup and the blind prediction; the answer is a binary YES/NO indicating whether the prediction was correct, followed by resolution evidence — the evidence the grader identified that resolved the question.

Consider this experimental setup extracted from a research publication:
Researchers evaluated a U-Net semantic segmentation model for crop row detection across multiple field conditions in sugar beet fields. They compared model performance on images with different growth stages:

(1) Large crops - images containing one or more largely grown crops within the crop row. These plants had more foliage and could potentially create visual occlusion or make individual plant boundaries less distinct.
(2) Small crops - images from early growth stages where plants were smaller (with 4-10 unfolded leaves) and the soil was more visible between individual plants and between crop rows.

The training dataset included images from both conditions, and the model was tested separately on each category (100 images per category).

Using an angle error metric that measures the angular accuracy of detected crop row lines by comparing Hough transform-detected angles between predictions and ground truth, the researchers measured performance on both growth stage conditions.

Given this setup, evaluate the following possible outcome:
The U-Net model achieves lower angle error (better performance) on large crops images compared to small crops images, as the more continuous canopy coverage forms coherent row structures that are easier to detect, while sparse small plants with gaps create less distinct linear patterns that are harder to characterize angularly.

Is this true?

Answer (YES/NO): NO